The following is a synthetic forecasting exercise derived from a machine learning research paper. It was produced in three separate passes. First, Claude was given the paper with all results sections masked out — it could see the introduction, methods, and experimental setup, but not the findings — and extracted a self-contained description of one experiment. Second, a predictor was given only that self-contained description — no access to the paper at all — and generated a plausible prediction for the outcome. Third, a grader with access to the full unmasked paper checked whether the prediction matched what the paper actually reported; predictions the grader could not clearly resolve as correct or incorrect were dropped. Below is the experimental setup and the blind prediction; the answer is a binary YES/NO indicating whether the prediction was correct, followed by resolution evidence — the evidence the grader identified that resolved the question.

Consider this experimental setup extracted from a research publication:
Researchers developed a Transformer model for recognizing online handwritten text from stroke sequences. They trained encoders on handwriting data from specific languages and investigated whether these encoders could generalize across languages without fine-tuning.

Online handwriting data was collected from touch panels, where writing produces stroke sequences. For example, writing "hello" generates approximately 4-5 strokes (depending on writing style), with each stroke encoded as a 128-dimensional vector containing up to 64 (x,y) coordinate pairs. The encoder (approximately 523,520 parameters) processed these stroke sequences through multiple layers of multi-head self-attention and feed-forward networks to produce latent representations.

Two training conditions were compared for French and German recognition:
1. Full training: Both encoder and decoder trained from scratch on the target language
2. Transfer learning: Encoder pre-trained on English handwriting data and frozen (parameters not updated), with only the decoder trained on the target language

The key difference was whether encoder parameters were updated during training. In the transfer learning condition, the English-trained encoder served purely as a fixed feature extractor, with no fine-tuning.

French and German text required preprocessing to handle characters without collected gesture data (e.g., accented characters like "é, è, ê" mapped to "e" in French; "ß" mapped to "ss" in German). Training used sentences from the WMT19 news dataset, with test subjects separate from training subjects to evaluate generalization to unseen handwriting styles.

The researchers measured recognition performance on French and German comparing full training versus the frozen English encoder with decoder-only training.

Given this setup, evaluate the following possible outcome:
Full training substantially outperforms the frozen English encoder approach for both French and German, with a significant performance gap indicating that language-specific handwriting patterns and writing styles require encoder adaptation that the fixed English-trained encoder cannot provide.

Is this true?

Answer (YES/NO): NO